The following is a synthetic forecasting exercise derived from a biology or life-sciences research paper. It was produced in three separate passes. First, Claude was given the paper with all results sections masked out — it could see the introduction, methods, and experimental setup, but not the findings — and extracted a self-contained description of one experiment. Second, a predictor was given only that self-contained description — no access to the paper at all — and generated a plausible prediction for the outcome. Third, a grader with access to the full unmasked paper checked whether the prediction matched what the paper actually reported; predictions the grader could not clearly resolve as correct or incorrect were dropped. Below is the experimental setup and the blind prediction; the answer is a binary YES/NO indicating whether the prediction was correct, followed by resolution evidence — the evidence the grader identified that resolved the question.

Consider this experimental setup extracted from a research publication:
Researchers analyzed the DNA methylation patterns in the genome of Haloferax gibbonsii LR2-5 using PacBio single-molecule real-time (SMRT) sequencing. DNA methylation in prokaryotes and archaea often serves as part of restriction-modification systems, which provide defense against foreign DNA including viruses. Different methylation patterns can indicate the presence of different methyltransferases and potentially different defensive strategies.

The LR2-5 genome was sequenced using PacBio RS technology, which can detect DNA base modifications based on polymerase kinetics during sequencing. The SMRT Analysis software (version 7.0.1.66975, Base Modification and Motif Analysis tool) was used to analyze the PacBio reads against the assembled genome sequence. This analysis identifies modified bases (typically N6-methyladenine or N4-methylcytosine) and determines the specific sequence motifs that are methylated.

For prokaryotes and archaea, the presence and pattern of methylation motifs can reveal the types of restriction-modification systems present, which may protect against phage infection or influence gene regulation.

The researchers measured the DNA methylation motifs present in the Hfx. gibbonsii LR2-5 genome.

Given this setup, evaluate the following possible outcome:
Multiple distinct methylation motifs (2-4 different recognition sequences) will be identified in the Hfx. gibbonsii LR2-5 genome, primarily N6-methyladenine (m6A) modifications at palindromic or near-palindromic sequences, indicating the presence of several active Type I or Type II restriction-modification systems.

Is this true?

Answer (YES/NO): NO